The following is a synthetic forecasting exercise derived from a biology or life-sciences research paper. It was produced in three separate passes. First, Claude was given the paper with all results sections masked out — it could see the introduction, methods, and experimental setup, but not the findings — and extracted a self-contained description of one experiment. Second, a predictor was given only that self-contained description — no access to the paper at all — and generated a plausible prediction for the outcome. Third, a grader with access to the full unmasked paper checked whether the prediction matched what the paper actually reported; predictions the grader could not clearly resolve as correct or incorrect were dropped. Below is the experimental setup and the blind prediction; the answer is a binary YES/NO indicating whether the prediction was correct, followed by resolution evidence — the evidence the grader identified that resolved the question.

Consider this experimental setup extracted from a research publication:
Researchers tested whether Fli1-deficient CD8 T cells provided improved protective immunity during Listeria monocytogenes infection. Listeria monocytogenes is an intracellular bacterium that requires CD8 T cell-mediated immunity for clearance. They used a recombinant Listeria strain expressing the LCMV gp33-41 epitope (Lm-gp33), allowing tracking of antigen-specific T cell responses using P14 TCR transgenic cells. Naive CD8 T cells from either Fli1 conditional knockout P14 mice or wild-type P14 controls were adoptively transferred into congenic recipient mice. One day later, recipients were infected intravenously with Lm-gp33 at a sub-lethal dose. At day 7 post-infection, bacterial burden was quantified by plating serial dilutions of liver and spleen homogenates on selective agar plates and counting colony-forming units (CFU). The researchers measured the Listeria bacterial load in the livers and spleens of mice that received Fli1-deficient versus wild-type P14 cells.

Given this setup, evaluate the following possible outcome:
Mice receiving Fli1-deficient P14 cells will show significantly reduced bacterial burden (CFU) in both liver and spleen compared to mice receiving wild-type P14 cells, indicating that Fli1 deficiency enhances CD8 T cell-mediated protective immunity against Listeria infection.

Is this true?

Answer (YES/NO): YES